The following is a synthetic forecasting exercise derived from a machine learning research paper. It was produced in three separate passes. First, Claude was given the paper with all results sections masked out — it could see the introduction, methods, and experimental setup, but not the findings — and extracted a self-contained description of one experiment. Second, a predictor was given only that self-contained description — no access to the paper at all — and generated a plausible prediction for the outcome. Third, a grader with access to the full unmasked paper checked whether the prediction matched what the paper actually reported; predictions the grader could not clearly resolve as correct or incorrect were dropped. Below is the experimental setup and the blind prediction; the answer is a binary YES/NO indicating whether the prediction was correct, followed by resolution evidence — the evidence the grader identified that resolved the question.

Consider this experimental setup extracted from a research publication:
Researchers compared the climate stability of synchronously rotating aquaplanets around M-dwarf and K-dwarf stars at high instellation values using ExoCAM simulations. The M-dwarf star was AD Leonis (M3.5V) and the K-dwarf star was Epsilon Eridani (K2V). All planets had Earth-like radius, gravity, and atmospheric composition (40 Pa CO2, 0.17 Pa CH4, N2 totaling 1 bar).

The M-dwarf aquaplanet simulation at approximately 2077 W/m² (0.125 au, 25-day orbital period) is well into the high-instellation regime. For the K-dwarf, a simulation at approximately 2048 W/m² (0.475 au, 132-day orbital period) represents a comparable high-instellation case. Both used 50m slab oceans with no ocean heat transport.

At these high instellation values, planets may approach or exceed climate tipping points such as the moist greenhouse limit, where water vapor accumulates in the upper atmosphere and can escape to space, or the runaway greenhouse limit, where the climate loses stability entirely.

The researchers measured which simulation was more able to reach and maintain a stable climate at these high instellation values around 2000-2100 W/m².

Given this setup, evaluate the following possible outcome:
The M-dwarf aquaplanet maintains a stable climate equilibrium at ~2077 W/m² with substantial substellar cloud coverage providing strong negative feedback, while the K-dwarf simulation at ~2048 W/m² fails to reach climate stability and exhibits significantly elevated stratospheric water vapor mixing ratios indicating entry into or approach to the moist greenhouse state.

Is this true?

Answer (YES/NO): NO